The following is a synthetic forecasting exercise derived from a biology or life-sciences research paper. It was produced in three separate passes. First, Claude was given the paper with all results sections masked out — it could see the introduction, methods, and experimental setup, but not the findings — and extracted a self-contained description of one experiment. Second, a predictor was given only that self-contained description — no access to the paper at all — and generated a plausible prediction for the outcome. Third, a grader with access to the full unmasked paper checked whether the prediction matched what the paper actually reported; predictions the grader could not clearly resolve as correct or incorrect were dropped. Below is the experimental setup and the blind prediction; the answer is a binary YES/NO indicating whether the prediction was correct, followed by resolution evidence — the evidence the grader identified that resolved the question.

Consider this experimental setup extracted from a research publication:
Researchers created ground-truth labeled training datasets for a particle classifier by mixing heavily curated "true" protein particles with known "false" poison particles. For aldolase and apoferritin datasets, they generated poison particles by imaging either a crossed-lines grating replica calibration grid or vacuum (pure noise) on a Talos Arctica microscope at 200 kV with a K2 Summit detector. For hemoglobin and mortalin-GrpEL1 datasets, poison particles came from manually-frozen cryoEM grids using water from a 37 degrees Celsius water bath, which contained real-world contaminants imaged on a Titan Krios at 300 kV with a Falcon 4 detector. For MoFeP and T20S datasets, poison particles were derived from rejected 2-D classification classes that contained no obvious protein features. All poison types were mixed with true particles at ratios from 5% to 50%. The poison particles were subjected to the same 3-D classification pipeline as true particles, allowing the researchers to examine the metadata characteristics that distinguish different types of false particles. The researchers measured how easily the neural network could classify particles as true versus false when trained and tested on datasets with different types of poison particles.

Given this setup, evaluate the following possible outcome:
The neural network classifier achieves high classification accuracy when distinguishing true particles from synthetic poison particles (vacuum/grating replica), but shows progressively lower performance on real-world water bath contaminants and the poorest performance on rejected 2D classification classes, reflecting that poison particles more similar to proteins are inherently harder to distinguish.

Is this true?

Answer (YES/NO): NO